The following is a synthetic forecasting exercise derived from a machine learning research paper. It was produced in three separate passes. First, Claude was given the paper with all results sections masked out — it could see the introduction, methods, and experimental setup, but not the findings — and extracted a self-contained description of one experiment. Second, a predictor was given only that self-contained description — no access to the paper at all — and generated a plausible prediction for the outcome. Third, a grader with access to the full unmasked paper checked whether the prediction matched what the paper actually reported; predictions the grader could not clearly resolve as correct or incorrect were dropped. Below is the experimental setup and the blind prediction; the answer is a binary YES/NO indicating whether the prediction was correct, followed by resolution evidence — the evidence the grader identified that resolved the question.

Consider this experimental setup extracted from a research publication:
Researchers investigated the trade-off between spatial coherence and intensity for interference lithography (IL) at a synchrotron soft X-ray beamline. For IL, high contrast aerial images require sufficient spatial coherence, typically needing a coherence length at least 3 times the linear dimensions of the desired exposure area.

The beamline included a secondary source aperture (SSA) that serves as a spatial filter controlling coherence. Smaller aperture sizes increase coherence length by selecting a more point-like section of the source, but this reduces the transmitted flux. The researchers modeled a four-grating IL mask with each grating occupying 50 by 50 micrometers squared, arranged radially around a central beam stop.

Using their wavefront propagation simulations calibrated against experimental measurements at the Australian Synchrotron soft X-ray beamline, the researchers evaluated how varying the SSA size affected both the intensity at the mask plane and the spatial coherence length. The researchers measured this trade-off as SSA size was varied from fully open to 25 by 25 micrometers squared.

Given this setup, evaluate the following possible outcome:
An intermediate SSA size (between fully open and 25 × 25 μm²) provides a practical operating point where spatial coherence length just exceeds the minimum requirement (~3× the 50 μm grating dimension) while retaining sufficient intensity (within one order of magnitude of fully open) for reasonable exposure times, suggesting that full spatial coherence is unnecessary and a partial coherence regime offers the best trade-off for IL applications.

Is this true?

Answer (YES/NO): NO